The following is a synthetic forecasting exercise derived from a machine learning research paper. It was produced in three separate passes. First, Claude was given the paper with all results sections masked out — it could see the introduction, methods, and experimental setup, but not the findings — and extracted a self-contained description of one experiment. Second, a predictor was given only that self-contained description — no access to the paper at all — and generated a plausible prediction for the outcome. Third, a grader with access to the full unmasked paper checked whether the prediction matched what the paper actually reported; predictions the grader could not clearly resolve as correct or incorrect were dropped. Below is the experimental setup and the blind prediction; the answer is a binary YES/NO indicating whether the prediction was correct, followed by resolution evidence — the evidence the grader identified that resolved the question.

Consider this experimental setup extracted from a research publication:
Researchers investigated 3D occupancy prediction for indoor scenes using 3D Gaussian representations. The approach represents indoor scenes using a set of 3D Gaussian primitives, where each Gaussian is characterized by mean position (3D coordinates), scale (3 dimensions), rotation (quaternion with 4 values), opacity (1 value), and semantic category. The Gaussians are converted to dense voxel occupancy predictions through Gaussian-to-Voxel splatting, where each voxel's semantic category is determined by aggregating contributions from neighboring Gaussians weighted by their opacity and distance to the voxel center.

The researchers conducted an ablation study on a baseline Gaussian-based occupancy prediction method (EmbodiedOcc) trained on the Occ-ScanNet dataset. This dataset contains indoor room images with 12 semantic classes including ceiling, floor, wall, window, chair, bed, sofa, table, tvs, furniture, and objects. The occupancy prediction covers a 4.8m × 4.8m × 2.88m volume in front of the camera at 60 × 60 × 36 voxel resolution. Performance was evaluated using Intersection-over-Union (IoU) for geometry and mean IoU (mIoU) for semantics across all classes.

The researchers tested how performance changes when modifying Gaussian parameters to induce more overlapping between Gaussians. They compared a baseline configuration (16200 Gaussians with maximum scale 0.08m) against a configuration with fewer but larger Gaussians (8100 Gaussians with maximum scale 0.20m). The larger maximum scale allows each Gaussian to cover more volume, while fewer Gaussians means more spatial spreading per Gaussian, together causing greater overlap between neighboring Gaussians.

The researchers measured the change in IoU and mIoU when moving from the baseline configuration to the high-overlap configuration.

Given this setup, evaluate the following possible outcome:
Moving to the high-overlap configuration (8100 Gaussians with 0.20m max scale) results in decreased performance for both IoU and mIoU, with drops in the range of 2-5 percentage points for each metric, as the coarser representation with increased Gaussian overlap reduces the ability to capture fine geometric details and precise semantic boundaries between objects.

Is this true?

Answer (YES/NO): NO